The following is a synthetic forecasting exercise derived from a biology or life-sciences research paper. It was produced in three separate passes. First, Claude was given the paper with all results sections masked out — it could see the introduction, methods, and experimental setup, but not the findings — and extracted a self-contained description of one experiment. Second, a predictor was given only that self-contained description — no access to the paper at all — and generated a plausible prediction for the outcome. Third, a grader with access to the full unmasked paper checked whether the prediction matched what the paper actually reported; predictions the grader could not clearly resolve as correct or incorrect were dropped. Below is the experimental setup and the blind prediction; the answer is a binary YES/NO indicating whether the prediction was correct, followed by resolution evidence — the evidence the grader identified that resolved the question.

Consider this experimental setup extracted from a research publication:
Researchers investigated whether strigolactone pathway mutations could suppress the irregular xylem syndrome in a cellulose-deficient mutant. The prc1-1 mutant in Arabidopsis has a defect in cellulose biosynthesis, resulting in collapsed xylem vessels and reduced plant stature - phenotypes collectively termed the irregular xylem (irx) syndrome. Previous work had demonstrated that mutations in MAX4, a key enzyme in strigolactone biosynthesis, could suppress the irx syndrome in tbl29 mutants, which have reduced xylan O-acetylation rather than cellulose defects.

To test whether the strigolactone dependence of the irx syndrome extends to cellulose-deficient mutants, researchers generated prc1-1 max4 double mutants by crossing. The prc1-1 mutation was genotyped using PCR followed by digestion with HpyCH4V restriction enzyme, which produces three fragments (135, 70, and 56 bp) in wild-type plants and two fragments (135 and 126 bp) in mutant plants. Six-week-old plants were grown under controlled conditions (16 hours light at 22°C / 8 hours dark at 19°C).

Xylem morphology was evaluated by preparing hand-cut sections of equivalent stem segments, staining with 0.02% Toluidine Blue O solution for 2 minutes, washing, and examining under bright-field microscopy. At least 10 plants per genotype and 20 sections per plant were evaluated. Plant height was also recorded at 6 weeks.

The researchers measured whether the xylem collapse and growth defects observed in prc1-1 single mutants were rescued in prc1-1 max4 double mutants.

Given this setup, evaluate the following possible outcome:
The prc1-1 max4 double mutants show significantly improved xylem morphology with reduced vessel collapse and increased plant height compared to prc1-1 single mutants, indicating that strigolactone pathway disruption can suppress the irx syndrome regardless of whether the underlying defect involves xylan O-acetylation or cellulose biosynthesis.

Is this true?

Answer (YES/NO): NO